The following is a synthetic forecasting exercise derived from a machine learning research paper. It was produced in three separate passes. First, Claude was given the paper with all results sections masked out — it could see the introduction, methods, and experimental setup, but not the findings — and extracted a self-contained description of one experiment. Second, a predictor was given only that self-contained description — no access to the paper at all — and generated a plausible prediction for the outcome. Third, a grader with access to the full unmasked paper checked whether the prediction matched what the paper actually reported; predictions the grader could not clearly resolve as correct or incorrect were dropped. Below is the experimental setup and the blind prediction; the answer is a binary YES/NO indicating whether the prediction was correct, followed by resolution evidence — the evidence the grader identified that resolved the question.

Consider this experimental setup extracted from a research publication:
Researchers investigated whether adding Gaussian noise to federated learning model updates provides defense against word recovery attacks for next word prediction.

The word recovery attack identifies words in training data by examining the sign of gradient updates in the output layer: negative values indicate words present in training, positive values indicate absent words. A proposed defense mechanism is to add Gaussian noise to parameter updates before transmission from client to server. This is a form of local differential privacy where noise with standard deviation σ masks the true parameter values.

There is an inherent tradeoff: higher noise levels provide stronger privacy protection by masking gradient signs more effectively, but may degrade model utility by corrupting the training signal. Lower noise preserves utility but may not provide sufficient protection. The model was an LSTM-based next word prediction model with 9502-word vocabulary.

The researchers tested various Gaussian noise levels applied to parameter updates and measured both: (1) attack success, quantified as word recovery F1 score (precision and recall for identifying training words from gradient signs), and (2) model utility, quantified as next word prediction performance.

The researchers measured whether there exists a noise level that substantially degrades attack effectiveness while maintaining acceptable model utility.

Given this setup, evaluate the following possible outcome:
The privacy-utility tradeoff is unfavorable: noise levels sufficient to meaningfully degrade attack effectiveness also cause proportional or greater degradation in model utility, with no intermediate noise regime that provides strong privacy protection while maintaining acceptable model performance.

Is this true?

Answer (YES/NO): YES